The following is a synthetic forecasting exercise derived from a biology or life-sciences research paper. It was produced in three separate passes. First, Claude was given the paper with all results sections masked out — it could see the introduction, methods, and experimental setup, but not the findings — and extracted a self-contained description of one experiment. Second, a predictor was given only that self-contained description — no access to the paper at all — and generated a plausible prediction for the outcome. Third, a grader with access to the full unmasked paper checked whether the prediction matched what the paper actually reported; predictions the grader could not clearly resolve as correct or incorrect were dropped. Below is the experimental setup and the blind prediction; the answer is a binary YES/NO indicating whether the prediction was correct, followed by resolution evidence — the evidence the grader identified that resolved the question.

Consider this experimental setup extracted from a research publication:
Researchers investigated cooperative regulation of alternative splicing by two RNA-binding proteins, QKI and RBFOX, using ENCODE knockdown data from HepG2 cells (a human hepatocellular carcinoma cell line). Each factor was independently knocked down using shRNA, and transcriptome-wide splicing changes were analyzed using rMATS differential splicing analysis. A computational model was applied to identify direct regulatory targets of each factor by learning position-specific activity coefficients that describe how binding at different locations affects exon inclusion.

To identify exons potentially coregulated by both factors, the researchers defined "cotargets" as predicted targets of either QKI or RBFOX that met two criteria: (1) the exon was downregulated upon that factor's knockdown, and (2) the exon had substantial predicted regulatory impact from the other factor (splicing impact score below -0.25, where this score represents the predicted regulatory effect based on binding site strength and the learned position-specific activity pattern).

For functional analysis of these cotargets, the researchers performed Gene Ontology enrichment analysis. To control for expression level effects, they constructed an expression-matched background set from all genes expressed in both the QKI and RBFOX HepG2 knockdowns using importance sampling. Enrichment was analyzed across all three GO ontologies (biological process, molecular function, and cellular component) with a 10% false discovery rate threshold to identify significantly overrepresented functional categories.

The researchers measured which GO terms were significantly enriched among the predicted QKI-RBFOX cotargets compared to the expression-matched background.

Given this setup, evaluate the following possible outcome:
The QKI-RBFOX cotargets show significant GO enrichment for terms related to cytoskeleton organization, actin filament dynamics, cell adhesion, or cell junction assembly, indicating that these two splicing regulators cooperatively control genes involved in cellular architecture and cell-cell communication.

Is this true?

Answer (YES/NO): YES